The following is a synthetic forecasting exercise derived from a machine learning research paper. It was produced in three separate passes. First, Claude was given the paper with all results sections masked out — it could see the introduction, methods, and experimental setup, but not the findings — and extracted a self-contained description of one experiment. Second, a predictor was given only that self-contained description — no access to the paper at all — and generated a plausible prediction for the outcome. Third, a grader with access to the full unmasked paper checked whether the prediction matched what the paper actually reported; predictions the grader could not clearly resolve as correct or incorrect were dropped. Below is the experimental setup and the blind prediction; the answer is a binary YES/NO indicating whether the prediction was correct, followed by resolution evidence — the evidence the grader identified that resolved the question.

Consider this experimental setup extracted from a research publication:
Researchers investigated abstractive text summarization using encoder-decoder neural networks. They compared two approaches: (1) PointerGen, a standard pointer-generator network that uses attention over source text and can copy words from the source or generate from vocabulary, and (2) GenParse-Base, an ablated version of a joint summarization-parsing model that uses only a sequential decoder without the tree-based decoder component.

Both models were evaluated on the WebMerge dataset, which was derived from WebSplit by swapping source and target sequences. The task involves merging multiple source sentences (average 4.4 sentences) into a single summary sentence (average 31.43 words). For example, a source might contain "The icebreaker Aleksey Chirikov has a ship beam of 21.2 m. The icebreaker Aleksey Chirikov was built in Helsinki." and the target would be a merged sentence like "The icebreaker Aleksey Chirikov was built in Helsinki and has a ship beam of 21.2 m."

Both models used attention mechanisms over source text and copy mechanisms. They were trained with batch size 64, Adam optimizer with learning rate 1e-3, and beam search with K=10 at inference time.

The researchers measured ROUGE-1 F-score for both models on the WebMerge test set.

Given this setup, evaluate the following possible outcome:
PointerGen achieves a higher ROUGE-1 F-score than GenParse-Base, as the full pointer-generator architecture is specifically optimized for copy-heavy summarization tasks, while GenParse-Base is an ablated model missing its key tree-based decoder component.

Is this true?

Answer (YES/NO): YES